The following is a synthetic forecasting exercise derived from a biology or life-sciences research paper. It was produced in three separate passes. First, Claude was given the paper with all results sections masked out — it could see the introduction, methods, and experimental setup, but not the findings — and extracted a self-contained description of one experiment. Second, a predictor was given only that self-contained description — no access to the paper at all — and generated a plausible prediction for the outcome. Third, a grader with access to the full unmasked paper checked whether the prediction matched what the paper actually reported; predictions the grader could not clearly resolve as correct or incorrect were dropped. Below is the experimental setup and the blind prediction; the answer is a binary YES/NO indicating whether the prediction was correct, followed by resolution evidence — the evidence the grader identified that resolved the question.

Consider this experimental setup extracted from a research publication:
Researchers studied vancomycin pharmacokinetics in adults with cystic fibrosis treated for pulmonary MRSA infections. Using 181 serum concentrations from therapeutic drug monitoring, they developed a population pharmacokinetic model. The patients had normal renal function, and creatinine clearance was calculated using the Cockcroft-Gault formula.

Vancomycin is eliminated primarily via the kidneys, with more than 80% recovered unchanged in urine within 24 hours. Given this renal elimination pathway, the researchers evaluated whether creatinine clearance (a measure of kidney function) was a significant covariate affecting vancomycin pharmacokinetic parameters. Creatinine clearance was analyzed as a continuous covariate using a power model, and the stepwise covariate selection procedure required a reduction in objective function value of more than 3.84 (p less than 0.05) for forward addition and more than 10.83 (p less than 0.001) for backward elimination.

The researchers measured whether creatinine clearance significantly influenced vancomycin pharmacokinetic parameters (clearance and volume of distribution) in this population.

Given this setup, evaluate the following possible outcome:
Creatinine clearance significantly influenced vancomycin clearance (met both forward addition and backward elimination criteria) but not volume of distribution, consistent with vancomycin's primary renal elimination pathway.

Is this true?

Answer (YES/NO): NO